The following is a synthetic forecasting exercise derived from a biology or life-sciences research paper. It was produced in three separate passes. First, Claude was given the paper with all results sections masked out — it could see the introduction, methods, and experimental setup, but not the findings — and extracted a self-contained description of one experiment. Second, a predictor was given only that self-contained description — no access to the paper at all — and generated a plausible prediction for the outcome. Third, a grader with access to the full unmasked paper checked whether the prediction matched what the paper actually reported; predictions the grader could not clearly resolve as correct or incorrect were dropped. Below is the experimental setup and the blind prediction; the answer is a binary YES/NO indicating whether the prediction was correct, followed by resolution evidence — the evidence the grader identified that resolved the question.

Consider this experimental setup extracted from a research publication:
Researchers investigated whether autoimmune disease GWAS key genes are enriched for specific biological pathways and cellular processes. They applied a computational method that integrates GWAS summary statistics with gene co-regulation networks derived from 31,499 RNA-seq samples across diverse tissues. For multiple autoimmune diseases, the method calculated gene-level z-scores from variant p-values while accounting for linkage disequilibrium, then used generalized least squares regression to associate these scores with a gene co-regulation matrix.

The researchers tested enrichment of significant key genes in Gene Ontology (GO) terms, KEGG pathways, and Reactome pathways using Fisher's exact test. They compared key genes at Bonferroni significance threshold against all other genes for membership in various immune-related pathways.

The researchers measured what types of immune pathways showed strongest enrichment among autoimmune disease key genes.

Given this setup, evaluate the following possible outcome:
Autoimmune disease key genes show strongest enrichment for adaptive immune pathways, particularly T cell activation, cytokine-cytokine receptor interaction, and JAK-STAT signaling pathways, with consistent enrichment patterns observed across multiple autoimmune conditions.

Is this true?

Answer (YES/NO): YES